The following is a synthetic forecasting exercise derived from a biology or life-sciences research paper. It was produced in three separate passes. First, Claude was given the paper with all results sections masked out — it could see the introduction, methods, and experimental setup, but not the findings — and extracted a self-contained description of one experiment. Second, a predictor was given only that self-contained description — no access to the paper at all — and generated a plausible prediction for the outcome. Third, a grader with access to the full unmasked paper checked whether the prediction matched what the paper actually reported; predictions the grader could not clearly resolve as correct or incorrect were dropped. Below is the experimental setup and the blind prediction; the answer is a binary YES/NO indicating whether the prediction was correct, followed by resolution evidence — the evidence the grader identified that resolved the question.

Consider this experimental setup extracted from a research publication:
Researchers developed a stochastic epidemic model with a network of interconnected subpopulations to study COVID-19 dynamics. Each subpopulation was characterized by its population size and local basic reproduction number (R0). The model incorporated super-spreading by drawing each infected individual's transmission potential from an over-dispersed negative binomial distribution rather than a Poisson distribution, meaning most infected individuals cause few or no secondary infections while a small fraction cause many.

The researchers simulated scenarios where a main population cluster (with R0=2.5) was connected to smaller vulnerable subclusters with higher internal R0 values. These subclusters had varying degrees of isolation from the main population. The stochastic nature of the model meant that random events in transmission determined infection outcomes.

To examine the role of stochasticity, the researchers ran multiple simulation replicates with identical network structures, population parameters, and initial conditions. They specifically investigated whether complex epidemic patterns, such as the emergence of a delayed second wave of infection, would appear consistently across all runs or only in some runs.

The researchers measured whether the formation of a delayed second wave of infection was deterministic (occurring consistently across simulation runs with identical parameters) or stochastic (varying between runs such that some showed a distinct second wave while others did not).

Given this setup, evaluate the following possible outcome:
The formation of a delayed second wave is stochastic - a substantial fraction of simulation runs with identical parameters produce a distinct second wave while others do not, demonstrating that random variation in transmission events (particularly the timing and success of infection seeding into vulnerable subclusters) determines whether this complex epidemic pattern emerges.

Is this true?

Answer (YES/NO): YES